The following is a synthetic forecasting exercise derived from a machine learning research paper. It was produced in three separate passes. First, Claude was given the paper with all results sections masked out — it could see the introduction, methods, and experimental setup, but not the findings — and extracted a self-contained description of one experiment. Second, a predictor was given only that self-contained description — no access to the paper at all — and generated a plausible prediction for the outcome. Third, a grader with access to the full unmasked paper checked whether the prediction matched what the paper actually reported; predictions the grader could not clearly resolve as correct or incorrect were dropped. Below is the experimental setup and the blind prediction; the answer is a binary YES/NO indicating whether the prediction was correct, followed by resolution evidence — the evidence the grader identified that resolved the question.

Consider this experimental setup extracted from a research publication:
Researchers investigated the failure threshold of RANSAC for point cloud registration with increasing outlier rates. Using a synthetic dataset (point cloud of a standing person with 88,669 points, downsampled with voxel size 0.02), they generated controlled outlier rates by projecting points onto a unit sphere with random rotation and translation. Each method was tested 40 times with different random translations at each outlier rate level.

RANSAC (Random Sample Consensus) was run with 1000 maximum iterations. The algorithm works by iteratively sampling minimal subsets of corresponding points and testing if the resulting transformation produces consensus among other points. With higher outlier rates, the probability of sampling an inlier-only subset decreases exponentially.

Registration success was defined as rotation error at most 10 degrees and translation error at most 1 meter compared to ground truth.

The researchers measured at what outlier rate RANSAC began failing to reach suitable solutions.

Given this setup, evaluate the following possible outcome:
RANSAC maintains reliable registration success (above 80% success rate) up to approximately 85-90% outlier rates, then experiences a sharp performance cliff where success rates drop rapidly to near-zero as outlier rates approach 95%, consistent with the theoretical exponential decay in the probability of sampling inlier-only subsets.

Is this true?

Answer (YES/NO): NO